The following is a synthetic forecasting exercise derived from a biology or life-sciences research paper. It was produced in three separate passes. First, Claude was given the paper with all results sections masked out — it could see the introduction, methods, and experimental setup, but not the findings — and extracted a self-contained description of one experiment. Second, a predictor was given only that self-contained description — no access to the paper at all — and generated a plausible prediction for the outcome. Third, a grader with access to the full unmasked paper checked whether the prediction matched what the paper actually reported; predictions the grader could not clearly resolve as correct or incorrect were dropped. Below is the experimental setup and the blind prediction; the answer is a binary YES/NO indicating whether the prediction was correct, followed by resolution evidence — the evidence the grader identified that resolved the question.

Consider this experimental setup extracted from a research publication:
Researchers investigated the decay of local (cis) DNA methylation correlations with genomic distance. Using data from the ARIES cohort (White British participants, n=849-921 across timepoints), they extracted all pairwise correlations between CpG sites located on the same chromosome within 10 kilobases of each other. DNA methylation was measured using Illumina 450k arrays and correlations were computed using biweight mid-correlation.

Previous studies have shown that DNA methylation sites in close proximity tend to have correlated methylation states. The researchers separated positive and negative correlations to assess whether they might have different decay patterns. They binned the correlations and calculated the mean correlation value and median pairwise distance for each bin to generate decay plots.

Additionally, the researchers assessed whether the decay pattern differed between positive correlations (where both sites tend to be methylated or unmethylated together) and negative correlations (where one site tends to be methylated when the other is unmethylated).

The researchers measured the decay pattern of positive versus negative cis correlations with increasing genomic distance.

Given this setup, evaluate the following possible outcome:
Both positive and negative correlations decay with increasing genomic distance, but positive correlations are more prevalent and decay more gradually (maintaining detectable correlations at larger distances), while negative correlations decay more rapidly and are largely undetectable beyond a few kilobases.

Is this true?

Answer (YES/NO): NO